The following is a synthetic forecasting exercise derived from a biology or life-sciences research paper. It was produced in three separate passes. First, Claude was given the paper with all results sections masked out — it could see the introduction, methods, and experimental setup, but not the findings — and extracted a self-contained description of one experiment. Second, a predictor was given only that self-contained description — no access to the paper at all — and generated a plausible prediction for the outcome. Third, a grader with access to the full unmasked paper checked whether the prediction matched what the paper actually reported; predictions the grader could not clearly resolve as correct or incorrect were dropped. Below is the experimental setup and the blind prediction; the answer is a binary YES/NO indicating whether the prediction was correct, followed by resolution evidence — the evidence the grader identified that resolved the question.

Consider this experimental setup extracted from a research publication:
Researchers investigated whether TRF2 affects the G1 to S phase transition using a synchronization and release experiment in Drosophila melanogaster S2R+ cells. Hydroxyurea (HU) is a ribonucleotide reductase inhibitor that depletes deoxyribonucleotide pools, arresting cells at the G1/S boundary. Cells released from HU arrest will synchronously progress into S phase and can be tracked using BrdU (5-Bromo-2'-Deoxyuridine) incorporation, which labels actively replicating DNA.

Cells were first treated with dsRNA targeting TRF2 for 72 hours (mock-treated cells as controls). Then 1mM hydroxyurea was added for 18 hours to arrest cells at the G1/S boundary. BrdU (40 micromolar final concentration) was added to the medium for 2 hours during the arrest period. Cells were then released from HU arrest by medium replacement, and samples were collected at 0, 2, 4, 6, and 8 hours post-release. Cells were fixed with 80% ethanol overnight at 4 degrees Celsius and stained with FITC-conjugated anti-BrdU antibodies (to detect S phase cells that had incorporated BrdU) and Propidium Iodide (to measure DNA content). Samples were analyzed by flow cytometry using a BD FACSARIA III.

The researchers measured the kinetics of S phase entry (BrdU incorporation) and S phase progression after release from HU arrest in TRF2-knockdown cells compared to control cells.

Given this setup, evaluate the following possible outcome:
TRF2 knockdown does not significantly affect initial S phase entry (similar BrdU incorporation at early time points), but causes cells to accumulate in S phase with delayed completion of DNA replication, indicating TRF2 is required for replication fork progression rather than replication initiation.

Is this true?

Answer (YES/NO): NO